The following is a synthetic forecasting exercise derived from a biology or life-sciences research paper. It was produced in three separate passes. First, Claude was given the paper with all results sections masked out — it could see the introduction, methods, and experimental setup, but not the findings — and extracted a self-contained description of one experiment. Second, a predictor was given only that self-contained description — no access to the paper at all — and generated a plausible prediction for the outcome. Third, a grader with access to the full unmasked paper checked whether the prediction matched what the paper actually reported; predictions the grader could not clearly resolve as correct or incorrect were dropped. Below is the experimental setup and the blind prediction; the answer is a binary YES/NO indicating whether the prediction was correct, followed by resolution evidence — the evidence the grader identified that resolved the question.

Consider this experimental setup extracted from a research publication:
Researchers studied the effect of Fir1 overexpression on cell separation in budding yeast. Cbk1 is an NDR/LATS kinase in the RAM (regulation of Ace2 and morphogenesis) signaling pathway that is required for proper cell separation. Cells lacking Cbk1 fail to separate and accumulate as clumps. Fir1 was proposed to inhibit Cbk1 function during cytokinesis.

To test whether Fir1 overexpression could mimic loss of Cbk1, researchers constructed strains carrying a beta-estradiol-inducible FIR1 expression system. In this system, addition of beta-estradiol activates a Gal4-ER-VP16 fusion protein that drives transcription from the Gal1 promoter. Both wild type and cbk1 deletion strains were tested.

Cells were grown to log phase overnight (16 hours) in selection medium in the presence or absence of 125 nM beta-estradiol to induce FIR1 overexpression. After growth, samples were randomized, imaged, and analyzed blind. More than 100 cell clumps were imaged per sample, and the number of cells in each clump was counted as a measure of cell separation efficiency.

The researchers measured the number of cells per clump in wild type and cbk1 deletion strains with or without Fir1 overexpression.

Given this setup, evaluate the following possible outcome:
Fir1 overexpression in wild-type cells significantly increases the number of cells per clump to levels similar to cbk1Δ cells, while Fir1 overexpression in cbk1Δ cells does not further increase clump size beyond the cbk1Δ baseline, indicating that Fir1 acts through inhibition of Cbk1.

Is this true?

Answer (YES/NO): NO